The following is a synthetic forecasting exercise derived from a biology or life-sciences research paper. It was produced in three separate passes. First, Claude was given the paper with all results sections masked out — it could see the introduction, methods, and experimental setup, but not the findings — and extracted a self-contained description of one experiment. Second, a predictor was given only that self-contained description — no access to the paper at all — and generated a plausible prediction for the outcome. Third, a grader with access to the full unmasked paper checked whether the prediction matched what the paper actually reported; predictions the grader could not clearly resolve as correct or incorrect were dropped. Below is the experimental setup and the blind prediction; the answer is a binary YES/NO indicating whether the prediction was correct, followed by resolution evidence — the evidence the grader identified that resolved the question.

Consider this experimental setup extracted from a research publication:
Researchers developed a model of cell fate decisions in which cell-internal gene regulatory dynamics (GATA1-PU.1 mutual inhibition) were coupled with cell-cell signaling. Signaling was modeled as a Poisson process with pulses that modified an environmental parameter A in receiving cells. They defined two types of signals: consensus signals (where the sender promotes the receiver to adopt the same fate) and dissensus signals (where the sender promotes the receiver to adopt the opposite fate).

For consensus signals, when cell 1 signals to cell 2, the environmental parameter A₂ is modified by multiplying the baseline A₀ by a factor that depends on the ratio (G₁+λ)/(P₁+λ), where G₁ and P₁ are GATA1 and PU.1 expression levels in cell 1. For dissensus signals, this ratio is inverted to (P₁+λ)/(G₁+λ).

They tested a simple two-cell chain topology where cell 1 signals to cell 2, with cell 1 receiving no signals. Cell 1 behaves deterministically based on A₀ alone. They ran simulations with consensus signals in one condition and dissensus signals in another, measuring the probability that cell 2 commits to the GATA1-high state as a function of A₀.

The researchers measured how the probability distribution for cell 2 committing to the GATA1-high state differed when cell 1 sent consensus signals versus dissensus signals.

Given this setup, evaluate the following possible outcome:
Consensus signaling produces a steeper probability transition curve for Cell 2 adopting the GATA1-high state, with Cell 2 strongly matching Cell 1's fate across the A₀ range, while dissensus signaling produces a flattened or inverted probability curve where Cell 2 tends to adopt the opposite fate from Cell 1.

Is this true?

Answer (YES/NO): NO